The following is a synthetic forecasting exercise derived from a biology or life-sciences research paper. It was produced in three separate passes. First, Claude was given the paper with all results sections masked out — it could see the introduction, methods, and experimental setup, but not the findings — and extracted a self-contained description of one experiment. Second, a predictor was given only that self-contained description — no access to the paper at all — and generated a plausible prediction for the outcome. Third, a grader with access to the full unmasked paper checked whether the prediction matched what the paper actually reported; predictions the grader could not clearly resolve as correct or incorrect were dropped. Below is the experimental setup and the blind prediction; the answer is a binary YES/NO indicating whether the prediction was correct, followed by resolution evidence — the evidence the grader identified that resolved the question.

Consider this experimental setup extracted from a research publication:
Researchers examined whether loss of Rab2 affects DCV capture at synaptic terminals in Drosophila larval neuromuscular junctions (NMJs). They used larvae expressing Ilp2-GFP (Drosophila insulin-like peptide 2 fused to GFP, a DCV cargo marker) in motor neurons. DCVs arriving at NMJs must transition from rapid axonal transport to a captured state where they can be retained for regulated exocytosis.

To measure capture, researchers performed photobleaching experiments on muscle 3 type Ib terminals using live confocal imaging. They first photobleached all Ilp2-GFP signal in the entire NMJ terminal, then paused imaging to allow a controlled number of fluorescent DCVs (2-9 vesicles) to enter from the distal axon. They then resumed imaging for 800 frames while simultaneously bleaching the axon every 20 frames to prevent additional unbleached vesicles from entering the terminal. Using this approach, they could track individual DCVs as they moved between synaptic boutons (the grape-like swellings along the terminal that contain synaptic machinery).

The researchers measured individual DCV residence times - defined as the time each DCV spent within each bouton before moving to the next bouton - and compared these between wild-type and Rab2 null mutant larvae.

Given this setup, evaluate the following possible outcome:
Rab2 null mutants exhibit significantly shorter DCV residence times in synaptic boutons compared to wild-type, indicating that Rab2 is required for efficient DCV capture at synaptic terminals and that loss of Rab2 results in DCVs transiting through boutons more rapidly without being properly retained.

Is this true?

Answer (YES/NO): NO